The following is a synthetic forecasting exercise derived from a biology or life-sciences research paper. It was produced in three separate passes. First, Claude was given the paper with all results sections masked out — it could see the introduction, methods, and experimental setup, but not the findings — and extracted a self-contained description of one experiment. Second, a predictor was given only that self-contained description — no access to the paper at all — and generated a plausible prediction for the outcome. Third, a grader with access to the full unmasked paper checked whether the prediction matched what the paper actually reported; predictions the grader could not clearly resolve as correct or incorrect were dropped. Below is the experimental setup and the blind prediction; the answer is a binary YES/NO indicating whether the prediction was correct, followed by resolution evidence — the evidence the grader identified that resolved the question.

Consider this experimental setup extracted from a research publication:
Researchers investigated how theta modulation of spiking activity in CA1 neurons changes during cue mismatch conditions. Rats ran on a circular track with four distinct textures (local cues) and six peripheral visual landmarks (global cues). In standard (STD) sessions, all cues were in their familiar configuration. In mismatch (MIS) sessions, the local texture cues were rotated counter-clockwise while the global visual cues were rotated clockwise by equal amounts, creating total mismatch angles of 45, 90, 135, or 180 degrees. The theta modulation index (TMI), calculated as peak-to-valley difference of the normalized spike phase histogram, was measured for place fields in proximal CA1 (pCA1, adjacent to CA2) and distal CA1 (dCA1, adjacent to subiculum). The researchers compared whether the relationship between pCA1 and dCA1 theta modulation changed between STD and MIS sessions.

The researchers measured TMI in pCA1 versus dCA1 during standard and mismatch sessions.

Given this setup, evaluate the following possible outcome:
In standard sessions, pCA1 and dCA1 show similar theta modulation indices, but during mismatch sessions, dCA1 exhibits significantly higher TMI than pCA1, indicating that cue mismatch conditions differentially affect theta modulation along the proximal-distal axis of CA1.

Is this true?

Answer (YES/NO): NO